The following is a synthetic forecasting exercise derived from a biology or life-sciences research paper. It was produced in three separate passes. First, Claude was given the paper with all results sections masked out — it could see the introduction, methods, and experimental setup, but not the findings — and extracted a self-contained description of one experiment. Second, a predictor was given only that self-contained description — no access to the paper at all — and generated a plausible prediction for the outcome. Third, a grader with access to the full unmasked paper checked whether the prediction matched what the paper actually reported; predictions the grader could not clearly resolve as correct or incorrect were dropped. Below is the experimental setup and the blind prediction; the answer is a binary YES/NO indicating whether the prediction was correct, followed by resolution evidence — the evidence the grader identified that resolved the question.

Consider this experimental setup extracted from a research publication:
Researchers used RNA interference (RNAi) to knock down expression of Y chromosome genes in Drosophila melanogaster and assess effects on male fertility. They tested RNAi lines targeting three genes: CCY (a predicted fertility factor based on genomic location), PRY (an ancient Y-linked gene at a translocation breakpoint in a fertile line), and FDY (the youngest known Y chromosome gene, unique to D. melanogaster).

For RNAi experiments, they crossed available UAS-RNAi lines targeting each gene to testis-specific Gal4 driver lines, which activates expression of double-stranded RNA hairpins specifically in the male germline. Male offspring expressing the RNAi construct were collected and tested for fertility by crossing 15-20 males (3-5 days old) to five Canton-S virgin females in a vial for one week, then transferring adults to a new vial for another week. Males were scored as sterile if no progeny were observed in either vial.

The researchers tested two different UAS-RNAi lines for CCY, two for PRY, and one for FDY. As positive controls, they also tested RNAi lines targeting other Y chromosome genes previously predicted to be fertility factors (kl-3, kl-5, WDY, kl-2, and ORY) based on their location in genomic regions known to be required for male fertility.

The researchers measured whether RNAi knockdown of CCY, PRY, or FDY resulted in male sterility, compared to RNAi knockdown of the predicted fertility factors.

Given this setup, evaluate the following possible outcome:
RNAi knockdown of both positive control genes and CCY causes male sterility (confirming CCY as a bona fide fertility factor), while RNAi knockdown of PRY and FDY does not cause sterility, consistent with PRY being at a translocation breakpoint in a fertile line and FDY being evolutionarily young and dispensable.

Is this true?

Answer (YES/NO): YES